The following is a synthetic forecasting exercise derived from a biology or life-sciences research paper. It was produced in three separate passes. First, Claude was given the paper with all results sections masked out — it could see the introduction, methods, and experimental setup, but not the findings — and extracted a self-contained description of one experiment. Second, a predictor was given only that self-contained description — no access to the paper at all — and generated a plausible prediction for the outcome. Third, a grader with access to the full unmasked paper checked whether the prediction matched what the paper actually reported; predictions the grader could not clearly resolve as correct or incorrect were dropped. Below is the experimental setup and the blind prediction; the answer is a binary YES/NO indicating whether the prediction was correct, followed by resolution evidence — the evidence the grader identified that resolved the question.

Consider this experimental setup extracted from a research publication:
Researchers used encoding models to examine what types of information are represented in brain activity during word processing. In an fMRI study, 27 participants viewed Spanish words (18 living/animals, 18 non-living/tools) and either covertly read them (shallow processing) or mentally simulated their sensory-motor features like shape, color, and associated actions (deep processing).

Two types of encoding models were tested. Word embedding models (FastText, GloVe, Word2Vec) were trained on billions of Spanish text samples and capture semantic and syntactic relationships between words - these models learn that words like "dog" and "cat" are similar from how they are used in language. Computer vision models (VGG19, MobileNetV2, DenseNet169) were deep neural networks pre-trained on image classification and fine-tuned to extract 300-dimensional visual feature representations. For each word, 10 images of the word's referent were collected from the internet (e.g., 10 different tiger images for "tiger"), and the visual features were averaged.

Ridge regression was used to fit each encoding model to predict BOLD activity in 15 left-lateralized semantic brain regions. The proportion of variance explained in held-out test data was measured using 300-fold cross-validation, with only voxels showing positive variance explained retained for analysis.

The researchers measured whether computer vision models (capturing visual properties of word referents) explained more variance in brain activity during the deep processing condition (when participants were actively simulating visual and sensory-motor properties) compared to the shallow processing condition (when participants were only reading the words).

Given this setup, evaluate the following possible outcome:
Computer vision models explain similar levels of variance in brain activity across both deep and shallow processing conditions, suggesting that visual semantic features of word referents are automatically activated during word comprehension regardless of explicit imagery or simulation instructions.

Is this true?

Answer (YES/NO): NO